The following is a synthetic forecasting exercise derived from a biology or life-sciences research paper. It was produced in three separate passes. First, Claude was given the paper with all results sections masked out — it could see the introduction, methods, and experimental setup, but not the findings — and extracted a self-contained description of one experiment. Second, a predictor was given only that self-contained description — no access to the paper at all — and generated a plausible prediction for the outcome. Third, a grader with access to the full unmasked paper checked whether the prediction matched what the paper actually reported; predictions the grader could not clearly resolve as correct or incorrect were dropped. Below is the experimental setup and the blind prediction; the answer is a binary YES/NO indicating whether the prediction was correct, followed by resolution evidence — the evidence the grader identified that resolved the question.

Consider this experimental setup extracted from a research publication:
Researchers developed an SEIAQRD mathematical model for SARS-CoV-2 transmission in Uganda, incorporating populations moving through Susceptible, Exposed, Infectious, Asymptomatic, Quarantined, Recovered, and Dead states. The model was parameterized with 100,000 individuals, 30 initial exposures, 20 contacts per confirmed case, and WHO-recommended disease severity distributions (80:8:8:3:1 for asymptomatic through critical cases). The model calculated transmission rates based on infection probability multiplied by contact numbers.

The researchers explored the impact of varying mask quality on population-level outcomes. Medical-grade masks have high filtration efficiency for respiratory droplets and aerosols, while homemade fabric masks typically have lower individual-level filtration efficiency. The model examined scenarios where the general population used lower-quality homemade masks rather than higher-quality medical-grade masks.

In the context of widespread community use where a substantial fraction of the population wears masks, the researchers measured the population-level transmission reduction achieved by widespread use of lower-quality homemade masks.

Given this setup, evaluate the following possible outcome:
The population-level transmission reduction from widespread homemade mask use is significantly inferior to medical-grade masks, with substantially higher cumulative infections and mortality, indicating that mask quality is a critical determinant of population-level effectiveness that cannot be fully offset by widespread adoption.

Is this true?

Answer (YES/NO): NO